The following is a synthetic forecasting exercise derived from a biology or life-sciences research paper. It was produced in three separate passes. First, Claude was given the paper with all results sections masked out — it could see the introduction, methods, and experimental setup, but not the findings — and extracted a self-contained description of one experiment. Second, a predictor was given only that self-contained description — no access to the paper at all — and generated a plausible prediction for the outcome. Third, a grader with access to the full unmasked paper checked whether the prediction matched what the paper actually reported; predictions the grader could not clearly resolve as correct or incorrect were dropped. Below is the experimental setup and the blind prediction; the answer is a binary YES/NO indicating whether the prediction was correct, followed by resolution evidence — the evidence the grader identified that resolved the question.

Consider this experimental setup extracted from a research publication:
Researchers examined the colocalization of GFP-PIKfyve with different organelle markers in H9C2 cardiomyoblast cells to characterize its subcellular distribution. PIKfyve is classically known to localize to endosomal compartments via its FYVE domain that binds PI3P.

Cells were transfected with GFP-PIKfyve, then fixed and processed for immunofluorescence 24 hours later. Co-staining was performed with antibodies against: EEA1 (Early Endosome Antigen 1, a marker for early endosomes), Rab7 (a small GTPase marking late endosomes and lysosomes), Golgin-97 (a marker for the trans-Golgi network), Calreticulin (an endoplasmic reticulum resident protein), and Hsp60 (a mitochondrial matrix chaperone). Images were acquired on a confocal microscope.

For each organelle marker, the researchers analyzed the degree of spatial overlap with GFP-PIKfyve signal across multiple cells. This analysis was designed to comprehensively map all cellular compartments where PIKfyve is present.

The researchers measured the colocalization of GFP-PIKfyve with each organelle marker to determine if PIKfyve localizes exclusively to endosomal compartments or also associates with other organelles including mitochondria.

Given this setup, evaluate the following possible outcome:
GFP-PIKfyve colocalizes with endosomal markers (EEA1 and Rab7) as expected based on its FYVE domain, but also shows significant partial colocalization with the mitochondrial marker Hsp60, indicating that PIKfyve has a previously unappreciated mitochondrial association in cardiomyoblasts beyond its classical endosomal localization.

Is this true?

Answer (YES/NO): NO